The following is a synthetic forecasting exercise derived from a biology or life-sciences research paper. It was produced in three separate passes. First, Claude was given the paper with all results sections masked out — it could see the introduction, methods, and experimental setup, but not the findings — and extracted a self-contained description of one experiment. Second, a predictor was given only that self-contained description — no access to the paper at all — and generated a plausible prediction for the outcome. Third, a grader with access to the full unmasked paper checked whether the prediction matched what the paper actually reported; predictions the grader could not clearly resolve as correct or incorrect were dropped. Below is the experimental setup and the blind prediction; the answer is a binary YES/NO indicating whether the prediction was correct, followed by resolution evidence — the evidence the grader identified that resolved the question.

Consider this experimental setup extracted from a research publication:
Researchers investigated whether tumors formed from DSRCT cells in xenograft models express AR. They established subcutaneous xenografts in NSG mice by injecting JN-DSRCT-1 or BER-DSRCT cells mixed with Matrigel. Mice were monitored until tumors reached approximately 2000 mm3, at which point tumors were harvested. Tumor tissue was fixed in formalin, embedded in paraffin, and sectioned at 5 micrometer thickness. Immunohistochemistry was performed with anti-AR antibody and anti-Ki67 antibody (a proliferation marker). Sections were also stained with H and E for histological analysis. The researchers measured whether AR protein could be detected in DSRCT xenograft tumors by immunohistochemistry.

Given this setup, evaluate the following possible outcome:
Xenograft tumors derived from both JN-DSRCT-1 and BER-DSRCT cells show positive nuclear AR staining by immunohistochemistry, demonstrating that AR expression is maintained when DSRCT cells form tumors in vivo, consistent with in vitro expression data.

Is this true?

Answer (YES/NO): NO